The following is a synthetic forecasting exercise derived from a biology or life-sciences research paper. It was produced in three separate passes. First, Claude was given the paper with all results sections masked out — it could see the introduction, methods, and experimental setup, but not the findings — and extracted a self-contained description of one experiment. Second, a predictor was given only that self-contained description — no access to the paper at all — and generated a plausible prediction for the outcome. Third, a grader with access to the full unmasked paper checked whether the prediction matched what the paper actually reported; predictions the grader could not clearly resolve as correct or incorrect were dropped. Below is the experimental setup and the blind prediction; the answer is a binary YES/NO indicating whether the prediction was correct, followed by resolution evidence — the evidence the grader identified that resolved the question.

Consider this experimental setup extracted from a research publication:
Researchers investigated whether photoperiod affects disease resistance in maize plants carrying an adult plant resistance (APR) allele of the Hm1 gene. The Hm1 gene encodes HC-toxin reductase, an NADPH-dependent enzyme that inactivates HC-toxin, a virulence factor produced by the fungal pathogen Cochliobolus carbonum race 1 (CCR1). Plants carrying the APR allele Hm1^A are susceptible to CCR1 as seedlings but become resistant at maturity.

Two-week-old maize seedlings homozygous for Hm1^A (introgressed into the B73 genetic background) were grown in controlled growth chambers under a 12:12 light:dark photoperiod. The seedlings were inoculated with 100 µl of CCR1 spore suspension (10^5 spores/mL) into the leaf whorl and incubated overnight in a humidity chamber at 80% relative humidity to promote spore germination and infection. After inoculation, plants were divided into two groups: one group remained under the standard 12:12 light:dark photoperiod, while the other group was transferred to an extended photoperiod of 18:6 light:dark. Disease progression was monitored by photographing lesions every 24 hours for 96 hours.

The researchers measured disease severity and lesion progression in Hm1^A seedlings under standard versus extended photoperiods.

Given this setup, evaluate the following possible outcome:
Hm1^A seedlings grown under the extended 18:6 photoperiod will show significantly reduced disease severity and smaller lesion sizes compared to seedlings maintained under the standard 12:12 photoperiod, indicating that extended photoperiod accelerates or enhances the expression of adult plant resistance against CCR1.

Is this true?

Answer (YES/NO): YES